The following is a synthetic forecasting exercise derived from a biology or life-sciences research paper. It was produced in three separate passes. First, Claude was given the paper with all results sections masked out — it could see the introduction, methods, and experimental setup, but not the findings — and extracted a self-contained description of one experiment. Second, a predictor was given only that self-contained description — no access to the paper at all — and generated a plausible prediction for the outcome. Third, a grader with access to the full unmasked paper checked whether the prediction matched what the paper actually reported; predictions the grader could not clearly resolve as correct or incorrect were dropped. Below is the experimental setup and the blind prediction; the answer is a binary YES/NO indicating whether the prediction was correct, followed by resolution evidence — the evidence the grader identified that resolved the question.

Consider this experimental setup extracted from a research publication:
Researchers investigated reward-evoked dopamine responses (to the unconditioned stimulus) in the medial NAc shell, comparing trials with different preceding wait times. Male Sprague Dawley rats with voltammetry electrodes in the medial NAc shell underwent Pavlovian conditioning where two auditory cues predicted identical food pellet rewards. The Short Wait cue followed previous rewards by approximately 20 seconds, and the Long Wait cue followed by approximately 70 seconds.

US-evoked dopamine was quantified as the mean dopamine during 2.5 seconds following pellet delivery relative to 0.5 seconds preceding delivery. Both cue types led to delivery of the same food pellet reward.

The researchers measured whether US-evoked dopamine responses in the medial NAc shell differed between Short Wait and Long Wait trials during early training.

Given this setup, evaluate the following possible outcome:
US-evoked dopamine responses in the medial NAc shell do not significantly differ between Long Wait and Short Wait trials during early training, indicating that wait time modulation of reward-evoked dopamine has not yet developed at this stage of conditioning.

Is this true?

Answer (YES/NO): YES